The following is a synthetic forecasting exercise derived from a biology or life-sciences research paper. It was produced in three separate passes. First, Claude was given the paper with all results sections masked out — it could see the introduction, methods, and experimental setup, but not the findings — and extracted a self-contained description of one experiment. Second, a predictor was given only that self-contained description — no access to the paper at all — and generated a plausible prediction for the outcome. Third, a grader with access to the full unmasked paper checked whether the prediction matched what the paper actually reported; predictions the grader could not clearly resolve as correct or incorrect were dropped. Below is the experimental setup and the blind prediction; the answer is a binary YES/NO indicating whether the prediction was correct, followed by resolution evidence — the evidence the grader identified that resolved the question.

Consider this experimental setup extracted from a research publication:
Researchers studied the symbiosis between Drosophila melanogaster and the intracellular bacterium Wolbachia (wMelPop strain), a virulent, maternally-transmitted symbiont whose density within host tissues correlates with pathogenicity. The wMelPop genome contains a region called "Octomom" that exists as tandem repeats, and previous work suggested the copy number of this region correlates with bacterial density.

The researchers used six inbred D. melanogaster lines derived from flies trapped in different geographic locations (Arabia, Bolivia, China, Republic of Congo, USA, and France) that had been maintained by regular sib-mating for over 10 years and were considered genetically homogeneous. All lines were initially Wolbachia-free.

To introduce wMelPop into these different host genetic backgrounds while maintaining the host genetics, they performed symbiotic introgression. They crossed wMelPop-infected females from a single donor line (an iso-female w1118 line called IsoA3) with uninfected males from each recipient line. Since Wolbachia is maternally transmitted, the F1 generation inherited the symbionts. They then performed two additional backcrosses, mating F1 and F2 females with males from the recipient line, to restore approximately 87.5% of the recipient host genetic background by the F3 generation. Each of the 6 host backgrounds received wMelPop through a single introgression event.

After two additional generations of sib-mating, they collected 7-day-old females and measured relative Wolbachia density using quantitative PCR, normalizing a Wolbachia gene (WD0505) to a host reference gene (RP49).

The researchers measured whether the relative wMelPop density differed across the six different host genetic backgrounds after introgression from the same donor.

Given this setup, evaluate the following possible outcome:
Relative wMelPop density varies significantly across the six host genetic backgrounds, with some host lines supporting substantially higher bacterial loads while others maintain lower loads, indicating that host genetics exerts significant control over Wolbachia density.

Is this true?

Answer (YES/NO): NO